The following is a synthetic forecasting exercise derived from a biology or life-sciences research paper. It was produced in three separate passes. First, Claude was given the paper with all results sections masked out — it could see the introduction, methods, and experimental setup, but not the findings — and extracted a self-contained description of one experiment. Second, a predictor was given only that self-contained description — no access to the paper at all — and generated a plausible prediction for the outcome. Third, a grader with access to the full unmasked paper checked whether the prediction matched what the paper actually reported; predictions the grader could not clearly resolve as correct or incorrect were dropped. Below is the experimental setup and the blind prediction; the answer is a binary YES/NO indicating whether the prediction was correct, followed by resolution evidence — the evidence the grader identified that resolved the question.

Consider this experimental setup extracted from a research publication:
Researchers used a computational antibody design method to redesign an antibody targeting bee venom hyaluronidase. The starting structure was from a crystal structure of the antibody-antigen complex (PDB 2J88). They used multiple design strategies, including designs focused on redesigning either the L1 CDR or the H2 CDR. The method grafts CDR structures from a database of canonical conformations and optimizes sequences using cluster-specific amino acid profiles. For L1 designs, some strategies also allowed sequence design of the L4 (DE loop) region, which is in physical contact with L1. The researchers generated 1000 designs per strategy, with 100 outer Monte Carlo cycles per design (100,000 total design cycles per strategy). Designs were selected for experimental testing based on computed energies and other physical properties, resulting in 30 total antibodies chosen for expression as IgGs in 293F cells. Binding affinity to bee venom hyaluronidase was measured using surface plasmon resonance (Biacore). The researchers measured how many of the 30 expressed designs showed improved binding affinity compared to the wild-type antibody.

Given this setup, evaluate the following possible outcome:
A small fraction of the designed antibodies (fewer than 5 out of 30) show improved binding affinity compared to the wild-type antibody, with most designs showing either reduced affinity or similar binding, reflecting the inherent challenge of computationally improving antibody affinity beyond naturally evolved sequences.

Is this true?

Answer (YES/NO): YES